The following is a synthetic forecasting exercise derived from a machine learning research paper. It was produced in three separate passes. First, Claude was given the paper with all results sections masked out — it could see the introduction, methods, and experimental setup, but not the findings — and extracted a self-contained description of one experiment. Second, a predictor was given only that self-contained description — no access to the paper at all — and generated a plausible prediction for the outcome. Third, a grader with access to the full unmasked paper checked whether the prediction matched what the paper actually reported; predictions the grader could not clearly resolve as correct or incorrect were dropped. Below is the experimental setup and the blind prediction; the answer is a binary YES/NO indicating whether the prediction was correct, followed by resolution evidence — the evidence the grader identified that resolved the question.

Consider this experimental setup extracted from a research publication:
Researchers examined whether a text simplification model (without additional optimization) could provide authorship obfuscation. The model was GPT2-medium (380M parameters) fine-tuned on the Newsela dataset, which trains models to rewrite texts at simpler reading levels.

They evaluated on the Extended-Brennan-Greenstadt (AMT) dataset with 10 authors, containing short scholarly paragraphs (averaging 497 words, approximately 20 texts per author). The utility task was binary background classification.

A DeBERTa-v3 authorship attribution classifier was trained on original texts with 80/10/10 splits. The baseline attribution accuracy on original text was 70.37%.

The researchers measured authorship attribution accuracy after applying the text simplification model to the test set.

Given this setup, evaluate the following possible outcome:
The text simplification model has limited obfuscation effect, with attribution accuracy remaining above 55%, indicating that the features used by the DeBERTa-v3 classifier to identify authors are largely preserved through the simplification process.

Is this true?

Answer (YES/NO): NO